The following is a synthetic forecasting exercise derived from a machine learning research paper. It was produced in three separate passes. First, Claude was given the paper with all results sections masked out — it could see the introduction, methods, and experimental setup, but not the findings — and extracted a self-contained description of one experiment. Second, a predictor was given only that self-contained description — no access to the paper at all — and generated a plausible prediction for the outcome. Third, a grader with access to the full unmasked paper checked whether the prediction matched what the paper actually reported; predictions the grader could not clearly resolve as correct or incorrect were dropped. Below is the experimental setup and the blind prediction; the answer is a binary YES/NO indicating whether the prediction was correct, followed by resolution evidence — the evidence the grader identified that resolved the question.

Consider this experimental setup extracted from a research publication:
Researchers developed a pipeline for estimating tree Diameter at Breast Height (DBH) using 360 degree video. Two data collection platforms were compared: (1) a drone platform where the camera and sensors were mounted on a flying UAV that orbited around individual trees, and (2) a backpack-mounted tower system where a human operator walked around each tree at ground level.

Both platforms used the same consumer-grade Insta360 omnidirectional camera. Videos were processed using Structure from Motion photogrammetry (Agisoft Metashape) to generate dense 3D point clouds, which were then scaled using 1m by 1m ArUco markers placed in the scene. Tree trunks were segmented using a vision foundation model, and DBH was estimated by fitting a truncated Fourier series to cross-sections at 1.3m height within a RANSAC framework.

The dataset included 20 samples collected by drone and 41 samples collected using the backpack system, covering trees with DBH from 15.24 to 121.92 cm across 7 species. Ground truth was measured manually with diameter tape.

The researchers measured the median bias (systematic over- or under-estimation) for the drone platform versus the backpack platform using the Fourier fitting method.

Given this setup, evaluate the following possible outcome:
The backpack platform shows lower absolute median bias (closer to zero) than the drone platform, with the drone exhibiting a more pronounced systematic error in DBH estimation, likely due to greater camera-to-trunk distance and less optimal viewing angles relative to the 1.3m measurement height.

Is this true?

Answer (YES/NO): YES